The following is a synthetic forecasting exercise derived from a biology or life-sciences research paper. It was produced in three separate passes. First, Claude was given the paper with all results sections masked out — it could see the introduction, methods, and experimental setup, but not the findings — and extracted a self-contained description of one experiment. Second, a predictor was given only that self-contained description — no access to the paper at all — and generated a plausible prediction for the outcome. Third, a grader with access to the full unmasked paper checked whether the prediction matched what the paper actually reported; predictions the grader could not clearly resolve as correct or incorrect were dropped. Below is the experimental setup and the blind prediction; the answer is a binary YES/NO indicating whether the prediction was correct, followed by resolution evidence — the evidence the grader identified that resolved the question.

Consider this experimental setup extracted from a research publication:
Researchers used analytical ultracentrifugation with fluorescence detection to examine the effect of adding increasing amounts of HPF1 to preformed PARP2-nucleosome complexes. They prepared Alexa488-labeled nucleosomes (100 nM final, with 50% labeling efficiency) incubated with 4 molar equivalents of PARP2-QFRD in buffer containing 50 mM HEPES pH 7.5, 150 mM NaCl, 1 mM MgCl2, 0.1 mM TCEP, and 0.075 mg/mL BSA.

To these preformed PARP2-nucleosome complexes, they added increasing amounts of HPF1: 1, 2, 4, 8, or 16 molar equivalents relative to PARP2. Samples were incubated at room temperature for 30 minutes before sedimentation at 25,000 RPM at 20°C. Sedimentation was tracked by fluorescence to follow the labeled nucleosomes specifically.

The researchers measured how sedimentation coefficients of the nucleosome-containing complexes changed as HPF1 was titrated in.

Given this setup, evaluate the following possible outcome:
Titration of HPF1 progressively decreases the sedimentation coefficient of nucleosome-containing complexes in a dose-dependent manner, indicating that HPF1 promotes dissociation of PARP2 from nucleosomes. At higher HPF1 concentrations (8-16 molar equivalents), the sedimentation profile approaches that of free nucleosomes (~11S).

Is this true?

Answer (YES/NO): NO